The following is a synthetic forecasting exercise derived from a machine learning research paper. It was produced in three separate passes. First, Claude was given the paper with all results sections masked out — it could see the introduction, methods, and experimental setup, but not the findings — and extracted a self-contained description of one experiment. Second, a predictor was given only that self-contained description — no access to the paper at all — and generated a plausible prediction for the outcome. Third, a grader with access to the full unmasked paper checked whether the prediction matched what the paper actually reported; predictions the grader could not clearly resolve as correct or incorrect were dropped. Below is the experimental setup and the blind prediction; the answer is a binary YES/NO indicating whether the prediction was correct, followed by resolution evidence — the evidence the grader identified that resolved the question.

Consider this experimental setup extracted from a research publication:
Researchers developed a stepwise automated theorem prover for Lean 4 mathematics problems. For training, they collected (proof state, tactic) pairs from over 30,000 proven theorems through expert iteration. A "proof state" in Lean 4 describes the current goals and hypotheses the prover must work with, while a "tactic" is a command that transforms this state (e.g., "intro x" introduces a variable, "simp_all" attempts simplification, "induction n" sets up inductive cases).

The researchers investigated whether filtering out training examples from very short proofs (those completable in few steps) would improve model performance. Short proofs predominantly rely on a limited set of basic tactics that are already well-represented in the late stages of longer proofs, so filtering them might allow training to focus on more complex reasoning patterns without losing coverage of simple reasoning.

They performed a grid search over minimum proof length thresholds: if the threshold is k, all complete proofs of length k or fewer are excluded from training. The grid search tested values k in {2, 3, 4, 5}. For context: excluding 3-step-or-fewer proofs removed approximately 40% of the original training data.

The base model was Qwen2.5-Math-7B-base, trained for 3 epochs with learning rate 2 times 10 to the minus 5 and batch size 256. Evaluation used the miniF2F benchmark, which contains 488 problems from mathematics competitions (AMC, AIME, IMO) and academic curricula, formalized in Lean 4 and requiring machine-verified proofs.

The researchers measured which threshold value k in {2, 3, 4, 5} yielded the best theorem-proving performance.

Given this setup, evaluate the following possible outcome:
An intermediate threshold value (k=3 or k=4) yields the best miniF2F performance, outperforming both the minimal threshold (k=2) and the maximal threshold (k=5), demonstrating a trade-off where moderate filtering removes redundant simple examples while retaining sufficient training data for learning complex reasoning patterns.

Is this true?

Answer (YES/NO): YES